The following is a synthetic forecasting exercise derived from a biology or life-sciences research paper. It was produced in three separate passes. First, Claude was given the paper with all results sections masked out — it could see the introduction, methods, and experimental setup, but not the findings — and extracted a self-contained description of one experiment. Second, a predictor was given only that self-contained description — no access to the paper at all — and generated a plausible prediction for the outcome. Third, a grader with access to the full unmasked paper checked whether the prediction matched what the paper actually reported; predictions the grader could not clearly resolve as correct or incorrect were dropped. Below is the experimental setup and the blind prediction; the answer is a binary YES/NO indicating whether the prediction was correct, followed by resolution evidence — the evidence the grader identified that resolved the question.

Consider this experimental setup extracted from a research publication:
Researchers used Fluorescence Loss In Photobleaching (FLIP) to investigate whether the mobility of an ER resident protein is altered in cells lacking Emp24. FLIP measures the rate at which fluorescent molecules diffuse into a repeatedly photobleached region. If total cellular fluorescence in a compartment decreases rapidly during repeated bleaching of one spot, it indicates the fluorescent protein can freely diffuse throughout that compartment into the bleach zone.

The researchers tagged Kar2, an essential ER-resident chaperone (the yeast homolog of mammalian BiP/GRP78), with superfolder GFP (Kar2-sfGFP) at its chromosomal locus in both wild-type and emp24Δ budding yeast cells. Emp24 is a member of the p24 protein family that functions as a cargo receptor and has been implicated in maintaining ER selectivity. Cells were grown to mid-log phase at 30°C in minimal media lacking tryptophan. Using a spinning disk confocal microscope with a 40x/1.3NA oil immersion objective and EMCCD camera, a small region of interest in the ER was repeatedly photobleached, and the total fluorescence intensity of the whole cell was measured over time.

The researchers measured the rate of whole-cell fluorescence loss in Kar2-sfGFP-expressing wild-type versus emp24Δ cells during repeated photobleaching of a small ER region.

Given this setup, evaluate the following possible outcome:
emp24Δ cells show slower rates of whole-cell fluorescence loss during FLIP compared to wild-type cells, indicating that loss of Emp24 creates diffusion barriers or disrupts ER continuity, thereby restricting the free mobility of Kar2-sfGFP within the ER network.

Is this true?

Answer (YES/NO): NO